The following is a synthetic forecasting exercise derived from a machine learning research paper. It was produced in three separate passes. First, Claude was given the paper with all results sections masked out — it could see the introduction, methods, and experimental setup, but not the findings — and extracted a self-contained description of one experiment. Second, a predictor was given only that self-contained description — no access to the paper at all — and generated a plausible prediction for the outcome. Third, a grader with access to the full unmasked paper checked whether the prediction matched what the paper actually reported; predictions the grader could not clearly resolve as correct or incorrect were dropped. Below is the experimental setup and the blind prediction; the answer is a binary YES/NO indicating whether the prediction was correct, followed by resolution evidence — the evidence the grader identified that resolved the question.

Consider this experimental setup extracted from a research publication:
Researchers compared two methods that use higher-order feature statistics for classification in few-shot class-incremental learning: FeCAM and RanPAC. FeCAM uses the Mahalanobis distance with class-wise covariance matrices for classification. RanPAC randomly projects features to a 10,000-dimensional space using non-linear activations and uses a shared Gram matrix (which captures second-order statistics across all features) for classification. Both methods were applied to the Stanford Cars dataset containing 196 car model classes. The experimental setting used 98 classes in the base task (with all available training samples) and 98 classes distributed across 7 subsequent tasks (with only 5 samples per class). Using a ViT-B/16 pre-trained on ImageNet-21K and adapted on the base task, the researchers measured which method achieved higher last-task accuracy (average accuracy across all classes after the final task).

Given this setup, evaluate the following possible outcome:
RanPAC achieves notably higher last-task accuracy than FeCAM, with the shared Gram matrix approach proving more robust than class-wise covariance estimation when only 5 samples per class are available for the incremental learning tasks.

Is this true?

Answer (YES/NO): YES